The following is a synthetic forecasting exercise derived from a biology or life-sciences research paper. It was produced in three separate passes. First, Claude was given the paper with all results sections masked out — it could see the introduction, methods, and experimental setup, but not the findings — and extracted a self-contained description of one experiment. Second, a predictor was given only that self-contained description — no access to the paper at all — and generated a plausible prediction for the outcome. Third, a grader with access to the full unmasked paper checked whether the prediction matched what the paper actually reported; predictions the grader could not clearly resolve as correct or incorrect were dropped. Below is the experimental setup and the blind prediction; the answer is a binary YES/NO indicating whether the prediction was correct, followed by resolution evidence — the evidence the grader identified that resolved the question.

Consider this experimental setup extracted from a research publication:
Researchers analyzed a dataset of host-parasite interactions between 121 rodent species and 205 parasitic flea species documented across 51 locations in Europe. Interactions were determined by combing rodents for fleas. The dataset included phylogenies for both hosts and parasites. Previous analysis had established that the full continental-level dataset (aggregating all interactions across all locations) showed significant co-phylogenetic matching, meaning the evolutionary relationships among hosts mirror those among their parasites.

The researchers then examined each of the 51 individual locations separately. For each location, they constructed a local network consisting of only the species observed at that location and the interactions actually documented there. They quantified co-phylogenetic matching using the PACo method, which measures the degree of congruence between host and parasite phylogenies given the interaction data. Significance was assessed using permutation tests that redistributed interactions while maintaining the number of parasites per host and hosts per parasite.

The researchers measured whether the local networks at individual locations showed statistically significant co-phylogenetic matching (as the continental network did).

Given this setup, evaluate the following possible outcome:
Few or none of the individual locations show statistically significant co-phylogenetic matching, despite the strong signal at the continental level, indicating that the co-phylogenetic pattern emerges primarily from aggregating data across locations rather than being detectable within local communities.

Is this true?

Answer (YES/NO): YES